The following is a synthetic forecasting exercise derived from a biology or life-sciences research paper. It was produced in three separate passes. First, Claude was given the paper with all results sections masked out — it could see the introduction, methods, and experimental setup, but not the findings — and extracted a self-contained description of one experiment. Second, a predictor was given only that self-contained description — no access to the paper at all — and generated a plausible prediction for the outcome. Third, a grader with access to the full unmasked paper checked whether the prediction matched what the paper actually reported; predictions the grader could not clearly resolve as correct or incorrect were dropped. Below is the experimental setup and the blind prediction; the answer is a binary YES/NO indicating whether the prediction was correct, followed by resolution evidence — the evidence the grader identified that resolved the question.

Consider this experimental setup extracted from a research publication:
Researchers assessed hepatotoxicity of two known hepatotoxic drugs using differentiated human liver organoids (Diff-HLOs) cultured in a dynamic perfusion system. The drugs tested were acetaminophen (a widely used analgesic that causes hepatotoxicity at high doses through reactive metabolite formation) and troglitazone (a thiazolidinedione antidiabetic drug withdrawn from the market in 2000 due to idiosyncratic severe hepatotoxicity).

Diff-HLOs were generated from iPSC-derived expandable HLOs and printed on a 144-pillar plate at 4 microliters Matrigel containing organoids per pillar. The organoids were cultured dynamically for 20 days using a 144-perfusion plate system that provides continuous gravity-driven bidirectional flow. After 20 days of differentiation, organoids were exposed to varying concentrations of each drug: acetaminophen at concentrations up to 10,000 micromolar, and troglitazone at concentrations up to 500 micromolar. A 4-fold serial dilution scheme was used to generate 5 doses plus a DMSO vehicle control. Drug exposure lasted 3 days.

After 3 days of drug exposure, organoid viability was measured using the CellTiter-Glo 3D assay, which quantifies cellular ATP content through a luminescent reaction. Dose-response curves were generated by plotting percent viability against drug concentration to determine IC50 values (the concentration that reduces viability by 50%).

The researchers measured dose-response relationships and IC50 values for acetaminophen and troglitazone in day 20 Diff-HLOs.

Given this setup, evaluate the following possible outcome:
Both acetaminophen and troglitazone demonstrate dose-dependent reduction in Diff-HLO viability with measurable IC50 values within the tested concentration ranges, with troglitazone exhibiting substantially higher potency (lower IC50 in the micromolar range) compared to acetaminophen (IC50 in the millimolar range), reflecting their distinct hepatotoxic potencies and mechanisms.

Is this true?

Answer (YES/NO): YES